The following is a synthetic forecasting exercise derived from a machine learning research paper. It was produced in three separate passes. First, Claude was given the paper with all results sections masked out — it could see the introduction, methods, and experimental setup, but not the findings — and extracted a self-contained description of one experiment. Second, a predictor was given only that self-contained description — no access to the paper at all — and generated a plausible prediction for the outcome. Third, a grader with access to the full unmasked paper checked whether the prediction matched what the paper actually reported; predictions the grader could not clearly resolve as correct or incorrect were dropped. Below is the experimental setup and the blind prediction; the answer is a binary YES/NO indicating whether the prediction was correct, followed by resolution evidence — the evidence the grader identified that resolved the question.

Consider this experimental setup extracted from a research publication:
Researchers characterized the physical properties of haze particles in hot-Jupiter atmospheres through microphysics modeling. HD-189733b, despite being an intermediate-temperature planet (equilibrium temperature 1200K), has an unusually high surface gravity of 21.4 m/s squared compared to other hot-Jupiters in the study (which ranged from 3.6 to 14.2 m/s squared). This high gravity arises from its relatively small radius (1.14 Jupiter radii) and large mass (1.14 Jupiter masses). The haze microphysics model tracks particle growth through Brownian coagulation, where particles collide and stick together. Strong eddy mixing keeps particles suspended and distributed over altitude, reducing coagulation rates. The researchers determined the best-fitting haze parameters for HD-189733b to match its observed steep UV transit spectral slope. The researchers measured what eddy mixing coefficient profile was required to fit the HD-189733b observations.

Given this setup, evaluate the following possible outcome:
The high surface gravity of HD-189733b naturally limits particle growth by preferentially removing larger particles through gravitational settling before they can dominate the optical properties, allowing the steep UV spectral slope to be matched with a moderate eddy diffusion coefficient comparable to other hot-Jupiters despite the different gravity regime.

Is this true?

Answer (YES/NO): NO